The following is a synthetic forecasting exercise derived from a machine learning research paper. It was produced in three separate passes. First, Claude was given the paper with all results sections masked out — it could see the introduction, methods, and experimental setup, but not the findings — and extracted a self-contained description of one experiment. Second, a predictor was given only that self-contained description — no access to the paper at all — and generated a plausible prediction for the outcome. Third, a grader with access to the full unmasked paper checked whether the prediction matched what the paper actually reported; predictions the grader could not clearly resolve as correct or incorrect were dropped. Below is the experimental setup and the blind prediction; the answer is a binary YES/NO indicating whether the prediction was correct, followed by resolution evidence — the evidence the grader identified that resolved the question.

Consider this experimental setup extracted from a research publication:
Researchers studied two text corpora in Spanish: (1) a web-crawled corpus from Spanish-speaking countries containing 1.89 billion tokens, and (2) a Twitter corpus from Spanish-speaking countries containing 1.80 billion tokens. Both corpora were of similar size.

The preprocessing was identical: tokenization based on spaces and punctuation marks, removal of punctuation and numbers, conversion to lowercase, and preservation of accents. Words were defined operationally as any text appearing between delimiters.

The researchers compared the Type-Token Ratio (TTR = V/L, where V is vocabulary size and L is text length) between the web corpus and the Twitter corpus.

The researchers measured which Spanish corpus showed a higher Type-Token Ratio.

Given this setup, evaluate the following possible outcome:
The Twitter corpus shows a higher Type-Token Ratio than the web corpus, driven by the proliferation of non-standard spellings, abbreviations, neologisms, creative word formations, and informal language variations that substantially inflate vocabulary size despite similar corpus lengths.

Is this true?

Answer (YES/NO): YES